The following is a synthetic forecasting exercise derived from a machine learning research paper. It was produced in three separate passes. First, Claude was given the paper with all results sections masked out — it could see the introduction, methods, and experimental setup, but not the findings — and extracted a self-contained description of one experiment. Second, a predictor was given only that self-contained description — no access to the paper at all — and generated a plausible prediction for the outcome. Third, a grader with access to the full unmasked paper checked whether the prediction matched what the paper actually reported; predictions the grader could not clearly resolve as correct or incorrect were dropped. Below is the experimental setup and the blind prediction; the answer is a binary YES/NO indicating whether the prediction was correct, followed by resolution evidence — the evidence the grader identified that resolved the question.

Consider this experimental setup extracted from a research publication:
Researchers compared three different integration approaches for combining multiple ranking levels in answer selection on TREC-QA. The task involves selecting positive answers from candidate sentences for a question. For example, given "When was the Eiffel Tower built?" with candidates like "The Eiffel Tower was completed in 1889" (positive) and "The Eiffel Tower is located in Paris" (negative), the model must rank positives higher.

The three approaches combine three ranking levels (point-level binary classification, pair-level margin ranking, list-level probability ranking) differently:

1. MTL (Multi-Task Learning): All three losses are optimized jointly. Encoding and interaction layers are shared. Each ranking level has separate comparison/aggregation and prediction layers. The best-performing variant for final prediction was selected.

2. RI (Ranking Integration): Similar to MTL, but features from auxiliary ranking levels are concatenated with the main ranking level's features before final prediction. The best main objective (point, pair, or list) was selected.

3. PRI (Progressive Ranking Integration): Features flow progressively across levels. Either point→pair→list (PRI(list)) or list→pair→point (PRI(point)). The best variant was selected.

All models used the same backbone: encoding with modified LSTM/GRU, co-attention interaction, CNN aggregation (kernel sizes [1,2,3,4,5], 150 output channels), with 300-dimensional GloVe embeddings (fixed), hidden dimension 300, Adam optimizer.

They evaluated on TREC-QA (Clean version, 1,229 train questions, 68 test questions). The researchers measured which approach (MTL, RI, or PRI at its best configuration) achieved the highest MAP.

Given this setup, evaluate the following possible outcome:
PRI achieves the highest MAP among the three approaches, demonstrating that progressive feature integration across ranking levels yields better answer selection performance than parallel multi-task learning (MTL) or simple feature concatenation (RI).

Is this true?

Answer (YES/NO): NO